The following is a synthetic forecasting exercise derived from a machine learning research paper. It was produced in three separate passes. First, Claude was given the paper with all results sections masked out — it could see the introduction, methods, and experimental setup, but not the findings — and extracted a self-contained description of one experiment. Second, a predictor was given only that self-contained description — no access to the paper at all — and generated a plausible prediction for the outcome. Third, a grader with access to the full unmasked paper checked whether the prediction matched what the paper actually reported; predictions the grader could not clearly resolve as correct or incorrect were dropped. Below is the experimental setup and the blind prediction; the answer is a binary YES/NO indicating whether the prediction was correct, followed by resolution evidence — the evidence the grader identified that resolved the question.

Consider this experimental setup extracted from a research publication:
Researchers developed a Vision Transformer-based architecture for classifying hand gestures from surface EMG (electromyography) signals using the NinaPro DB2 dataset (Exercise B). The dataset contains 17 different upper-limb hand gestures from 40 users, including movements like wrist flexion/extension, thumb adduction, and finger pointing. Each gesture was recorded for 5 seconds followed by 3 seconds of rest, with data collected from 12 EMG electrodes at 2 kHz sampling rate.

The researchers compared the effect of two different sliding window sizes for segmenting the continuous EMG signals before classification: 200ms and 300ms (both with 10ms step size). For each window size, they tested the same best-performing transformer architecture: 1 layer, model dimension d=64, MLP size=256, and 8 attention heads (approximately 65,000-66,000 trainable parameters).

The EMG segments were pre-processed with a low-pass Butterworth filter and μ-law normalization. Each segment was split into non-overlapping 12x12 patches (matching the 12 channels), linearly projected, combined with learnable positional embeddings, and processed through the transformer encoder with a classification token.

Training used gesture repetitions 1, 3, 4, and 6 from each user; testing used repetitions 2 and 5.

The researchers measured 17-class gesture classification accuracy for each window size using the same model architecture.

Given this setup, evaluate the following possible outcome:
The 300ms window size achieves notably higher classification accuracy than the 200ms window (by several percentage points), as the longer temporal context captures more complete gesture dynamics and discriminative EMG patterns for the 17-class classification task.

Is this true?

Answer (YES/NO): NO